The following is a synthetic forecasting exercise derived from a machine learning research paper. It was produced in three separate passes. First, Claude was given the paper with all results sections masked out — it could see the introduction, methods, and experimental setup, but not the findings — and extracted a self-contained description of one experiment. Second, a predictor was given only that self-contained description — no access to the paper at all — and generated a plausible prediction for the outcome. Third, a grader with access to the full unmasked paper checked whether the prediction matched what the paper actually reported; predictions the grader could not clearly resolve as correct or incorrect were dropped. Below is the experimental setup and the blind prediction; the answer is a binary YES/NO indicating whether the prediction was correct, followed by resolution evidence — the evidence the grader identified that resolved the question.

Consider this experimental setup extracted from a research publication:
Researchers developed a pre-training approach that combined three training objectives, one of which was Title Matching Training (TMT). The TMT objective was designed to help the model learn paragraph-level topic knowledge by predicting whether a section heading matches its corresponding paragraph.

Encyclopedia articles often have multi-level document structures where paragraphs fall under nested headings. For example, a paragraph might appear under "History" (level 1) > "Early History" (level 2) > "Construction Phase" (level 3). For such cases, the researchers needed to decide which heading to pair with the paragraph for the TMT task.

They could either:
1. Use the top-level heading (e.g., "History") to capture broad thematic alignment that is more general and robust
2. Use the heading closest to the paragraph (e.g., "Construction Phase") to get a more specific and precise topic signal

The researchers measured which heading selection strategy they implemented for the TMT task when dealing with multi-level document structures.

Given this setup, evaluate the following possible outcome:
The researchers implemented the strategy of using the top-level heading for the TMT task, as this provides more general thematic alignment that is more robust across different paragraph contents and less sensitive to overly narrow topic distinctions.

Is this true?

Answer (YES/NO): NO